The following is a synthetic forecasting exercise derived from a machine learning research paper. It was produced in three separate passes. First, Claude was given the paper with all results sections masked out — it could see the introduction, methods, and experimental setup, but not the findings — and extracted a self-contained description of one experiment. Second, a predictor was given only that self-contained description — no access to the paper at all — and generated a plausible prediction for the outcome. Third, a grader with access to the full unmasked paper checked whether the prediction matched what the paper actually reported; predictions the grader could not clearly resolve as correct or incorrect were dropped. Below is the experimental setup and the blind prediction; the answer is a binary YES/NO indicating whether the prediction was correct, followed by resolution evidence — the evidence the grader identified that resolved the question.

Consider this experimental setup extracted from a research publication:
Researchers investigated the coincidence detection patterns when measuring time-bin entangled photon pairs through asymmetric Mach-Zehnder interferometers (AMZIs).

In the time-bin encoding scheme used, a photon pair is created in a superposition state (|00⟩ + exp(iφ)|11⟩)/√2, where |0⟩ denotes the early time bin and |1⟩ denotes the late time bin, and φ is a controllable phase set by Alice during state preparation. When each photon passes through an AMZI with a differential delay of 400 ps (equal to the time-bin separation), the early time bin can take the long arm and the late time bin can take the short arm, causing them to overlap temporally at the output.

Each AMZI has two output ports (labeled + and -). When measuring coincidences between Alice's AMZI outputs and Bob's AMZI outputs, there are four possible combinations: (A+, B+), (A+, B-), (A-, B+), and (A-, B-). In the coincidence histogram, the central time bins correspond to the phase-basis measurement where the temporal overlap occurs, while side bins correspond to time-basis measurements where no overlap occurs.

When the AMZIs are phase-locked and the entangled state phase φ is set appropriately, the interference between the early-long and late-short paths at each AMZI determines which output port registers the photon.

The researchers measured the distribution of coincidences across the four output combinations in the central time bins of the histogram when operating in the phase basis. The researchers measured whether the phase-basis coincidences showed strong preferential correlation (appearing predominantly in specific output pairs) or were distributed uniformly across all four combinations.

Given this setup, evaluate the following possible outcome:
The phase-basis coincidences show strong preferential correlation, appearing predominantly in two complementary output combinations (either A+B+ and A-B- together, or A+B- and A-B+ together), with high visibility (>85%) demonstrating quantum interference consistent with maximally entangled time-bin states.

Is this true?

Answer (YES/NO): YES